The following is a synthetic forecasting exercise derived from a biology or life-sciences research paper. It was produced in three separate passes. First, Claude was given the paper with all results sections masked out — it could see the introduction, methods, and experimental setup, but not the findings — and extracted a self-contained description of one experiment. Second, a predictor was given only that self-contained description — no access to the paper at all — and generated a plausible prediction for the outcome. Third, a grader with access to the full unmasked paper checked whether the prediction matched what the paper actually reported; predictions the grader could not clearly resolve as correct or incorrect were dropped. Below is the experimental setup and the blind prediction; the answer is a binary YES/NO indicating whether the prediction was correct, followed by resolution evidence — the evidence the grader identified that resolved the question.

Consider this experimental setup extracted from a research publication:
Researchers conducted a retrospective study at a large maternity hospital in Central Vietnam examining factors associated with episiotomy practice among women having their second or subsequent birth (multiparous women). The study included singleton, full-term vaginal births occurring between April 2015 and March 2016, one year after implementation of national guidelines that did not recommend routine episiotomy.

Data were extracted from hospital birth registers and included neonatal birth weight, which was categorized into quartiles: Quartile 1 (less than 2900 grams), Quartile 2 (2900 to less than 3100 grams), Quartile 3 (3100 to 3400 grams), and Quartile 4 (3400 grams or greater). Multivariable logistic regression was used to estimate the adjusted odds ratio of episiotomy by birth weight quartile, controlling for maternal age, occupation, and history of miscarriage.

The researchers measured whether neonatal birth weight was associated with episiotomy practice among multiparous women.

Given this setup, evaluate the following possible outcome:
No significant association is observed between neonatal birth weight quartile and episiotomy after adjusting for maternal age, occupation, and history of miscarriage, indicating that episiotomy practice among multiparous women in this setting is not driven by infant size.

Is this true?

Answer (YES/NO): NO